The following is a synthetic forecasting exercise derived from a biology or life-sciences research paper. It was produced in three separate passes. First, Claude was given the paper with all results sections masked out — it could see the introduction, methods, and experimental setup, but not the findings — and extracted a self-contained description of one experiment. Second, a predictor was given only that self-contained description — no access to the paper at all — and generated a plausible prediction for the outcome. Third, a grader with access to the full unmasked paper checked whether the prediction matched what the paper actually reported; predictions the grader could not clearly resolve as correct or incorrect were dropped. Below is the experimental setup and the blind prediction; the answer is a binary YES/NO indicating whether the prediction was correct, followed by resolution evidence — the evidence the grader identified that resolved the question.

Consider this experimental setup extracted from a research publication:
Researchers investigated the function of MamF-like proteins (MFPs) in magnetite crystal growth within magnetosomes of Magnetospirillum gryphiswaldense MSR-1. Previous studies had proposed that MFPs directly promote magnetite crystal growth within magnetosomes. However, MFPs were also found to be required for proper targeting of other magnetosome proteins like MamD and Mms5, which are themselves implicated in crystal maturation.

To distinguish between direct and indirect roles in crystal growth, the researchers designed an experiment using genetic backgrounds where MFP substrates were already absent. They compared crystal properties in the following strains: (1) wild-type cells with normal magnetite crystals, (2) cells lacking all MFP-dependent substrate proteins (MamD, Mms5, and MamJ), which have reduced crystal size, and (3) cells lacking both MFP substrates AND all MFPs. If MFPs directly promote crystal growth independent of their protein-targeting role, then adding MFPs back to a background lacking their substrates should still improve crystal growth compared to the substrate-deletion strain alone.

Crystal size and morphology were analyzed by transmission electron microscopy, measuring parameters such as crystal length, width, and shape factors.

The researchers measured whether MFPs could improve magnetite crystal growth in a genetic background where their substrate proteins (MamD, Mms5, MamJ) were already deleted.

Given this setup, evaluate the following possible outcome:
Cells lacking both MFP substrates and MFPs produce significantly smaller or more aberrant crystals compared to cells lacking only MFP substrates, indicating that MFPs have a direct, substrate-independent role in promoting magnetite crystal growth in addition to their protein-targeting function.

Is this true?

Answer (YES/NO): NO